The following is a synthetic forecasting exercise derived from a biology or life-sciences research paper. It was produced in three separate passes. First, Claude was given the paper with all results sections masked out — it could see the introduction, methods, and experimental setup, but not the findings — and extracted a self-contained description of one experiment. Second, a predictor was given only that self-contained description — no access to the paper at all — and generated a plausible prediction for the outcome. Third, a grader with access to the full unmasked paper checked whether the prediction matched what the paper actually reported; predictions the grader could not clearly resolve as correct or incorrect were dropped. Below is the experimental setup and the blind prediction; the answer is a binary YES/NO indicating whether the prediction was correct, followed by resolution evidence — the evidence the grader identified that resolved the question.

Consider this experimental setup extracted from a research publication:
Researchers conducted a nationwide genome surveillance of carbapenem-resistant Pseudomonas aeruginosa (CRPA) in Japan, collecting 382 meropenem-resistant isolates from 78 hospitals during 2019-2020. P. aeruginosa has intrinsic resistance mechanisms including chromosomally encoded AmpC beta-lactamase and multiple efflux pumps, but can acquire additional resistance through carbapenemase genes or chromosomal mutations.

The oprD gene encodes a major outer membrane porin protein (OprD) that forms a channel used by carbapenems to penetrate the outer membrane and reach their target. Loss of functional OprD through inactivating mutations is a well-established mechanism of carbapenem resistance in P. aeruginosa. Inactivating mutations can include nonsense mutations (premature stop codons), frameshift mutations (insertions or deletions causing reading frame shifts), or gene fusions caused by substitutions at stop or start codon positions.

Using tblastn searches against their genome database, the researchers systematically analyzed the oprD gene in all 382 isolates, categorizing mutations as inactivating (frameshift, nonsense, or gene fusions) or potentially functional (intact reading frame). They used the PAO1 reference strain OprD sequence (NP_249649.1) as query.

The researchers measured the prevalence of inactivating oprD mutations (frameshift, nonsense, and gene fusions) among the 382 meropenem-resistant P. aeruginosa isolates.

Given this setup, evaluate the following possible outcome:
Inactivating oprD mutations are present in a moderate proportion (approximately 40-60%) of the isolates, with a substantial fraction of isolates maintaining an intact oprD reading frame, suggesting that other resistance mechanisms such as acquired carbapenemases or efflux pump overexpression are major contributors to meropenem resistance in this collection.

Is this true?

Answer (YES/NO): NO